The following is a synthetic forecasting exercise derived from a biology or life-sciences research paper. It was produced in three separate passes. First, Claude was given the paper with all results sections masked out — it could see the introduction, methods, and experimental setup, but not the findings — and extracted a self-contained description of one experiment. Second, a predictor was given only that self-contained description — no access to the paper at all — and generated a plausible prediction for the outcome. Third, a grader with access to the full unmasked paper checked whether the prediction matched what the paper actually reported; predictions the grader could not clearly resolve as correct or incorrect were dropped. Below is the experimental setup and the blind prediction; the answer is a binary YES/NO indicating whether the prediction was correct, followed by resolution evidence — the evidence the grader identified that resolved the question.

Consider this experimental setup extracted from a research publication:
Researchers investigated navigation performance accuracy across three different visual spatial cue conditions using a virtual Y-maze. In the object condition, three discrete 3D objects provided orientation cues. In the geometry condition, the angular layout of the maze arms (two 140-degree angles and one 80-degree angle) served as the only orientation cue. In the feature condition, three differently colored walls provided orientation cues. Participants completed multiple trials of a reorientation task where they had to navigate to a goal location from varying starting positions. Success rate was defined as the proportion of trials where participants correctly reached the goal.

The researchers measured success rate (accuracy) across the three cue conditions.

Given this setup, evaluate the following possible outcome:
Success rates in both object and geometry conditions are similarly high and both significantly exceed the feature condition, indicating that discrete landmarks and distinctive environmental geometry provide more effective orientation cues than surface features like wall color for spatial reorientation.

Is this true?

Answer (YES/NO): NO